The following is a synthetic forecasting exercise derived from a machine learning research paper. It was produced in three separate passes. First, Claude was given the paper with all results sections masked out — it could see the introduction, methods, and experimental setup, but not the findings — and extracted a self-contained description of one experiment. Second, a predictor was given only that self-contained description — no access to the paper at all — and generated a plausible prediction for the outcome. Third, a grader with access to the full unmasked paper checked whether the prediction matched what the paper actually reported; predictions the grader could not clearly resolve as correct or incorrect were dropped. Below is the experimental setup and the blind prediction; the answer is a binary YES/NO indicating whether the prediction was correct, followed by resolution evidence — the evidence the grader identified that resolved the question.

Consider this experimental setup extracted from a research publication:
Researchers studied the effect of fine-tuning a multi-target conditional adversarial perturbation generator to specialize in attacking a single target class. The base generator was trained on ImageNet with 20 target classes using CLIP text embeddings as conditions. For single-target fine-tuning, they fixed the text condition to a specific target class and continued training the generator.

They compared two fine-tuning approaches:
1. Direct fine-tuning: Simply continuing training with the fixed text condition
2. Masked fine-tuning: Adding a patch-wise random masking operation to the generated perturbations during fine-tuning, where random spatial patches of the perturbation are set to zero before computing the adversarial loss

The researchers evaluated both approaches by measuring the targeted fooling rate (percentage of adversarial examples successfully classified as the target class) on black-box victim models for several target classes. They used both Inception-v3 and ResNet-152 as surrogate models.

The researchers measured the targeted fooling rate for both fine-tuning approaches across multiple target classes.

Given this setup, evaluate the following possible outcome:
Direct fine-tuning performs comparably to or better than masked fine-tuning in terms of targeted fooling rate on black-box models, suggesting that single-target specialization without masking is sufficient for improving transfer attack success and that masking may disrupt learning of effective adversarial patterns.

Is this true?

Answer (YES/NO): NO